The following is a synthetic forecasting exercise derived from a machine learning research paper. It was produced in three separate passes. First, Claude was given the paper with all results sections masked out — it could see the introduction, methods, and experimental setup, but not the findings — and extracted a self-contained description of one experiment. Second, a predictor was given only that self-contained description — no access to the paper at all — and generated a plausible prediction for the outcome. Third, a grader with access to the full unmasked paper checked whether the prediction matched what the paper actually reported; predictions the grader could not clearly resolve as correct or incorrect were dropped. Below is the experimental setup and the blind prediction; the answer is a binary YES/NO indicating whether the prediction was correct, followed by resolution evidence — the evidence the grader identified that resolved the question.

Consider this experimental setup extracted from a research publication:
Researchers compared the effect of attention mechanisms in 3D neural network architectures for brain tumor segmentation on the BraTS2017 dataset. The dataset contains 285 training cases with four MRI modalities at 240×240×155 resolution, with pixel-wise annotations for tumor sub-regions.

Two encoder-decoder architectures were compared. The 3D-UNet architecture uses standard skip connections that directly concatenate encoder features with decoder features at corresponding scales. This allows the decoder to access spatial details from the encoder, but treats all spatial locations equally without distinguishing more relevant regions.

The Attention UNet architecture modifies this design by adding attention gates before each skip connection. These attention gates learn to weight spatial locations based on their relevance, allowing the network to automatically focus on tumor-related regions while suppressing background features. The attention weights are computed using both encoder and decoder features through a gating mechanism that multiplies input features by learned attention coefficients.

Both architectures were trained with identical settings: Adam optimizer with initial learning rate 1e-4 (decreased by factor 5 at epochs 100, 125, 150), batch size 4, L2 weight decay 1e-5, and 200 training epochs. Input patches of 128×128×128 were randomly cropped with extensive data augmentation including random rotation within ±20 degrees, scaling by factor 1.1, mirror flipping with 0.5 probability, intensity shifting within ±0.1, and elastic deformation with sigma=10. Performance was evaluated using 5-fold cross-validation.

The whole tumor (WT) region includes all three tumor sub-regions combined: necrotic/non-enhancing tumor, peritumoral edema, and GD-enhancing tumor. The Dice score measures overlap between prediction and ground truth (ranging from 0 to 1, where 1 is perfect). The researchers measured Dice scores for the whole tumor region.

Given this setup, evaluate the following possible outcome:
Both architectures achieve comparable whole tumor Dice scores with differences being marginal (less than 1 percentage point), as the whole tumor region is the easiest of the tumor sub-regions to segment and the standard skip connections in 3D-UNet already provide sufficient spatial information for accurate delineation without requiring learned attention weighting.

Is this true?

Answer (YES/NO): YES